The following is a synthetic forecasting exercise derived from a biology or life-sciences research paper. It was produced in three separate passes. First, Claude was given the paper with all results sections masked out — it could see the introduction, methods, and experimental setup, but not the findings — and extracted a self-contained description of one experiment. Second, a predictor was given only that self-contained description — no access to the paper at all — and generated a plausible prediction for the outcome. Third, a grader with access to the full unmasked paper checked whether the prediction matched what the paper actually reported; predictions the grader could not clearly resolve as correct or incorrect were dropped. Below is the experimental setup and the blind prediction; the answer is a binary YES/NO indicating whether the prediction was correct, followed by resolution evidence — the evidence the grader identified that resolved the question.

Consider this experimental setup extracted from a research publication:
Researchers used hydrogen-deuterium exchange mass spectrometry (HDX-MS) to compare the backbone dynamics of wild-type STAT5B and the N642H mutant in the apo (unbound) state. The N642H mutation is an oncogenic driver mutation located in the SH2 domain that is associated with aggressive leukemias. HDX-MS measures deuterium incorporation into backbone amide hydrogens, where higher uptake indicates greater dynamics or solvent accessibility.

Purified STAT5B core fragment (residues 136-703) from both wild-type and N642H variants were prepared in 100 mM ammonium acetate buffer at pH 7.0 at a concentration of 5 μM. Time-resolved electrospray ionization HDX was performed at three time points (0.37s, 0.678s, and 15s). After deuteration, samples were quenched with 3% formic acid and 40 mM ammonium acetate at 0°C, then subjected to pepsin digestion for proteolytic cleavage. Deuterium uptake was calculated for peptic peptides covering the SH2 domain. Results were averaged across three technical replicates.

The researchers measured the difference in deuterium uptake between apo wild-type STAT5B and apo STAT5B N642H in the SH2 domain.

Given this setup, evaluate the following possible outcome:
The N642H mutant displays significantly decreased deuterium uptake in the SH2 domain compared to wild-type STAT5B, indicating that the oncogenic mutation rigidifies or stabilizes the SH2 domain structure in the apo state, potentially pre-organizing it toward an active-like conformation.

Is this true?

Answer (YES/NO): YES